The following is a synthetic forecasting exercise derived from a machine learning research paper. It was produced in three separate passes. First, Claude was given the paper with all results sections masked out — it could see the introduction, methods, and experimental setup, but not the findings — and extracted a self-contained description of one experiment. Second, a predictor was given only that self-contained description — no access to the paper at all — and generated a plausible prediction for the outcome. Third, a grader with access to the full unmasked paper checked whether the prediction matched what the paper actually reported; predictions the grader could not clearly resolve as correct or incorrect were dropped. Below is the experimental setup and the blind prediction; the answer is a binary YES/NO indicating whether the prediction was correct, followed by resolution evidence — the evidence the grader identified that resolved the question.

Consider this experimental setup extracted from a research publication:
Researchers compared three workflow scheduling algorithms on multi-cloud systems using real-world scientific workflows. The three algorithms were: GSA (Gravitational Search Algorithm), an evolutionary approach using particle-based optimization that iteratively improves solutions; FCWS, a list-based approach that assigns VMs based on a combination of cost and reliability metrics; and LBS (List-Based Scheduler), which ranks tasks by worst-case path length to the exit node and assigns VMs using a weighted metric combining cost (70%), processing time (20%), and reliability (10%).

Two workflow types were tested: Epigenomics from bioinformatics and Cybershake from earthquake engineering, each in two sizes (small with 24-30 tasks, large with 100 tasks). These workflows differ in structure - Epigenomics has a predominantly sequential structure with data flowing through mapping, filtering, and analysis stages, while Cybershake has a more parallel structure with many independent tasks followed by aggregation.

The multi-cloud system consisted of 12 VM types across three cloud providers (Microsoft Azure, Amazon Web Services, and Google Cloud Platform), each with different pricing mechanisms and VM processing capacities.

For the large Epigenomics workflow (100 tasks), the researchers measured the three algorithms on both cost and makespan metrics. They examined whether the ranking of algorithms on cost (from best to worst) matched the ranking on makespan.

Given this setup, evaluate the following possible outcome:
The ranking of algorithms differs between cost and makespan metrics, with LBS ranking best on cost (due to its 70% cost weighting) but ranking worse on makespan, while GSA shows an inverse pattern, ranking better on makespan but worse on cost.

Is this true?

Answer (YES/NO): NO